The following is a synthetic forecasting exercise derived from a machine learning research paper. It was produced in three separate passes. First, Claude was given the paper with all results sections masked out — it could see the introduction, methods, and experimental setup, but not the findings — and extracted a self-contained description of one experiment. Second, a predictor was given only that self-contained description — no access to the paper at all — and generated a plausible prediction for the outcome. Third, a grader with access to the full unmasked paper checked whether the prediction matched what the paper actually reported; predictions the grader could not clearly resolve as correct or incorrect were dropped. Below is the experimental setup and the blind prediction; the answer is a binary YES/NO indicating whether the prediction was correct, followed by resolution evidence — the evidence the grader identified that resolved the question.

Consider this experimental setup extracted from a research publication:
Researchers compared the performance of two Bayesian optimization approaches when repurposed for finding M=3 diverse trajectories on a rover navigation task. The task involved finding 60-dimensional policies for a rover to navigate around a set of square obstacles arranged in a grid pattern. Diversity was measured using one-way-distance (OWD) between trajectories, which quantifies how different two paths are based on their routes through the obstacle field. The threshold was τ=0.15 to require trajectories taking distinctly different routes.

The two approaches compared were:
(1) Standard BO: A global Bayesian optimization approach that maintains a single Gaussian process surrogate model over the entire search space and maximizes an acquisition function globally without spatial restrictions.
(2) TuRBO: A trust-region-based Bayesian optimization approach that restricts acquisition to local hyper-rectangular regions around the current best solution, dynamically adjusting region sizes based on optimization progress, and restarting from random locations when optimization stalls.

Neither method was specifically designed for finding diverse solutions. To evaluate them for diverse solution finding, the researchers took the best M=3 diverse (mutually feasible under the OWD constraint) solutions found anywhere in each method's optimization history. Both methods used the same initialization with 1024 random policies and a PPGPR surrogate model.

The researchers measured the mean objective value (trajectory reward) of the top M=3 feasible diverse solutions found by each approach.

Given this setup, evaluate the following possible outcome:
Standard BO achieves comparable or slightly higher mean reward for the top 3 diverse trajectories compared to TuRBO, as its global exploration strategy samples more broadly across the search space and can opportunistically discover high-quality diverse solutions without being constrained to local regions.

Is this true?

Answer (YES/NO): YES